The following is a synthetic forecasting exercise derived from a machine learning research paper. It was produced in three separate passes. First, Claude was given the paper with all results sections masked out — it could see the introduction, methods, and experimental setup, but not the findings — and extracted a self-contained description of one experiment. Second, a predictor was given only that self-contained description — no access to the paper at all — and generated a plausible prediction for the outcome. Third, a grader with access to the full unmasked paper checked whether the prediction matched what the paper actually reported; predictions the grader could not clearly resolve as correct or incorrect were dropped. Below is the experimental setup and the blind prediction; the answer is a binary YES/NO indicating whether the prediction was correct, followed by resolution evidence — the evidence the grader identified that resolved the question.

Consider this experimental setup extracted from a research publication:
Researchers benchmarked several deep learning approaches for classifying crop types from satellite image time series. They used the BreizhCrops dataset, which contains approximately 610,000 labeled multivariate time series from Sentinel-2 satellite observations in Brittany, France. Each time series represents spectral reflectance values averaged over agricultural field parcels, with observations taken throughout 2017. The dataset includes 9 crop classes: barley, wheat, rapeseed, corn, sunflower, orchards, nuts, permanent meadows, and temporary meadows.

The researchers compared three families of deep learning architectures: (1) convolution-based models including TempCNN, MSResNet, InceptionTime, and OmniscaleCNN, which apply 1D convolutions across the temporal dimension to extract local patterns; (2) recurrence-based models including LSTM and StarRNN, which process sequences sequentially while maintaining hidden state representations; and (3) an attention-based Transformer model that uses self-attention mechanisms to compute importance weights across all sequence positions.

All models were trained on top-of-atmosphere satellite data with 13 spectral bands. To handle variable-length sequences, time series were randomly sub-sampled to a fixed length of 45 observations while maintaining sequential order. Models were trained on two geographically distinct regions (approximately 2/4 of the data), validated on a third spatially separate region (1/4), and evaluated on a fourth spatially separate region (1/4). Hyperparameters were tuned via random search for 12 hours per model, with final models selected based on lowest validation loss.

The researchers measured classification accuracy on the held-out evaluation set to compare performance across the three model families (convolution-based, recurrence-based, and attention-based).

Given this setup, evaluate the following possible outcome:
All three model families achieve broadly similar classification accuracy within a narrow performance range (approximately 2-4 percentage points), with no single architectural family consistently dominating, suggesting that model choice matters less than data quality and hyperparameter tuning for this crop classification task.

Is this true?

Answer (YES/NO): NO